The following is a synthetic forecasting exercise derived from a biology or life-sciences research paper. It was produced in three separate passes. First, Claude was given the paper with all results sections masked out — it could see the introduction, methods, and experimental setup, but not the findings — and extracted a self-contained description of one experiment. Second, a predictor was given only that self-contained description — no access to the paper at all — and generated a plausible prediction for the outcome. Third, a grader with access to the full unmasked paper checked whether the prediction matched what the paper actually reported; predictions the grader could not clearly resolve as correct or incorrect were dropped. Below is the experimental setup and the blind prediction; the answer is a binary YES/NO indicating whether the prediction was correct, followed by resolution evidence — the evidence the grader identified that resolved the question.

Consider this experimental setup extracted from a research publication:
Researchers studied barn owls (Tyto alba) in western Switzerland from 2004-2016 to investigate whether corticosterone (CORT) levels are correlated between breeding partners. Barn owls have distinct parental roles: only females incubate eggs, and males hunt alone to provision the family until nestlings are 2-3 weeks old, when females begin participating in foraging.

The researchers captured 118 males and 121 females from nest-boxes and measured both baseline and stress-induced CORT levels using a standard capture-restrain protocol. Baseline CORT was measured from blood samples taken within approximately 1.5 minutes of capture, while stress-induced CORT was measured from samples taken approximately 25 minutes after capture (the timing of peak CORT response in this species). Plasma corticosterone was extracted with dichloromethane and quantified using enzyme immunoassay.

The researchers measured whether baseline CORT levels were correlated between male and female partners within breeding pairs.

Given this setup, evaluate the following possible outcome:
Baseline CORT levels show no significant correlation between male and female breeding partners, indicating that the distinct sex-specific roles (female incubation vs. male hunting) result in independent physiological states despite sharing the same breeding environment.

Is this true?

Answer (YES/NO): NO